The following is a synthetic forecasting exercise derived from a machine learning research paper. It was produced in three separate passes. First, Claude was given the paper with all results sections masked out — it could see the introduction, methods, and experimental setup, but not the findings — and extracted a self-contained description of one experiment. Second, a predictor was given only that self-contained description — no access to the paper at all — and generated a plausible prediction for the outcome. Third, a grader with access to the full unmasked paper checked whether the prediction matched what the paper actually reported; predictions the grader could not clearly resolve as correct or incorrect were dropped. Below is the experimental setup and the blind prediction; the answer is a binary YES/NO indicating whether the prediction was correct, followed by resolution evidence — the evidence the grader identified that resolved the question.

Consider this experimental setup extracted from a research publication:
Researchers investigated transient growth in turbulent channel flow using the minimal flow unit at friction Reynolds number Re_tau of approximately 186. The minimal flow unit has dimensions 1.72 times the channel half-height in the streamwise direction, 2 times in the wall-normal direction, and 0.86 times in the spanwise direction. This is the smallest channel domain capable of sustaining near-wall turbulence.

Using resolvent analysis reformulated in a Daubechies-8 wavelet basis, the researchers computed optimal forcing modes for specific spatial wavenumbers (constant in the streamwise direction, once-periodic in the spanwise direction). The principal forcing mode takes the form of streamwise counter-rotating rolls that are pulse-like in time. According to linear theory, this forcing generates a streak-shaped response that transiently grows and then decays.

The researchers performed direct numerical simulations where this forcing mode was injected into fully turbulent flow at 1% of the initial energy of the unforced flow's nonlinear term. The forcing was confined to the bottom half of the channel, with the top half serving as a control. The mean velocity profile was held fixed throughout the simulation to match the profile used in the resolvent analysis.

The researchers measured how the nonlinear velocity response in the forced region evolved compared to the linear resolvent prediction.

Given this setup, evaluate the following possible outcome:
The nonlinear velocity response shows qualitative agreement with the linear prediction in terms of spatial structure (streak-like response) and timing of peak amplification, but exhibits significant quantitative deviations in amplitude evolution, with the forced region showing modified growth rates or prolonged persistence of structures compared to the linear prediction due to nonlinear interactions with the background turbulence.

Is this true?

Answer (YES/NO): NO